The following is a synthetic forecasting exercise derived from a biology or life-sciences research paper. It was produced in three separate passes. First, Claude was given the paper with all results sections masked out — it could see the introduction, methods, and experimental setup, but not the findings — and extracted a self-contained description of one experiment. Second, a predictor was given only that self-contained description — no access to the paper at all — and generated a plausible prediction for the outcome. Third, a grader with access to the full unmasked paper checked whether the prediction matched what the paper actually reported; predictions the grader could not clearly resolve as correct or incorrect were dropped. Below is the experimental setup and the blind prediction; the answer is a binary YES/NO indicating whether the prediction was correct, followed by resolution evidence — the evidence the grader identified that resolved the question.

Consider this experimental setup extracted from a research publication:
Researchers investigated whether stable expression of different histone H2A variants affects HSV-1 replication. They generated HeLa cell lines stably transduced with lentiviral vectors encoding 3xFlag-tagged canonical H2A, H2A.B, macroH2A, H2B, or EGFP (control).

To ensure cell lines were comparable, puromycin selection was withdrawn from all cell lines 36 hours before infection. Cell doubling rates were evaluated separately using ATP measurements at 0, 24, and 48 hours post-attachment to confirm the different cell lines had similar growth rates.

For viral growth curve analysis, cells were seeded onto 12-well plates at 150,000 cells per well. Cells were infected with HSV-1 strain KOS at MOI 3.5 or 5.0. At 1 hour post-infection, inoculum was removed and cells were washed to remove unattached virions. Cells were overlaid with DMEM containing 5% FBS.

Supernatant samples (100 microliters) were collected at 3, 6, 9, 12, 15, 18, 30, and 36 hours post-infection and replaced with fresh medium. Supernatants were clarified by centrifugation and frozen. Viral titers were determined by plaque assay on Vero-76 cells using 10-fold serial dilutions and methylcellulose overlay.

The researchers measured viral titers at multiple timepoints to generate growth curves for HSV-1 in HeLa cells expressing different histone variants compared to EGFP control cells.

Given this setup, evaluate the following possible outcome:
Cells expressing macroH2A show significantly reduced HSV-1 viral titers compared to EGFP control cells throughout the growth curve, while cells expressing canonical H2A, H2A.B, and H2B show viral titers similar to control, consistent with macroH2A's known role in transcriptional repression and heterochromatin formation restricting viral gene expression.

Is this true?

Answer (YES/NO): NO